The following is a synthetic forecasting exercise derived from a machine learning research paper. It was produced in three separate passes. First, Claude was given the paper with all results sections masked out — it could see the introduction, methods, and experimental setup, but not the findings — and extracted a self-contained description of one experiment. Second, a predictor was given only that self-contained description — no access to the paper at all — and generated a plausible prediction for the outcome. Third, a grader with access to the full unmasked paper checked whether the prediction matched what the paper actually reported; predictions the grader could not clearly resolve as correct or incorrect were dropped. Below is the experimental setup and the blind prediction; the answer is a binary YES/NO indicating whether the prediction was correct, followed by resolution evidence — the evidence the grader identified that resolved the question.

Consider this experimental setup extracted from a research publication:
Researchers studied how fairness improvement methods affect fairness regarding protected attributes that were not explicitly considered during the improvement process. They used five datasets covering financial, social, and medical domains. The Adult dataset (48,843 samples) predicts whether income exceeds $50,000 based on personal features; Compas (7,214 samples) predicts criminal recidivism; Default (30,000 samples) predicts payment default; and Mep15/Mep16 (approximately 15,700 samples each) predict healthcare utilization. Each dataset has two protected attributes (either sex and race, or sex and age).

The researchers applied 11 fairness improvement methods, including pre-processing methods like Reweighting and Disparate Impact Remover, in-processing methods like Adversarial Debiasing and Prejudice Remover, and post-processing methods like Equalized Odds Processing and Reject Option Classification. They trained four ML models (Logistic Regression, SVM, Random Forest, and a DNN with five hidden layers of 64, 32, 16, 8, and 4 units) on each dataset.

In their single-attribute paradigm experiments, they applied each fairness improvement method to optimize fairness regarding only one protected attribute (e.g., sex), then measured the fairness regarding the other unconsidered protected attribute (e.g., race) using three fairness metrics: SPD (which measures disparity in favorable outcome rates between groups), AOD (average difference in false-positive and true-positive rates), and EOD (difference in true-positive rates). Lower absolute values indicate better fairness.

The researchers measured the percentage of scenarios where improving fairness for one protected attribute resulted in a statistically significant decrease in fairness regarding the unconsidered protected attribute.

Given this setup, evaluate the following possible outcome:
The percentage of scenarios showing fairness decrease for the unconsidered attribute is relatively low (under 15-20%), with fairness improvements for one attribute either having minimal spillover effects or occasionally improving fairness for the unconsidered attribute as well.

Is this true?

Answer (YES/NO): NO